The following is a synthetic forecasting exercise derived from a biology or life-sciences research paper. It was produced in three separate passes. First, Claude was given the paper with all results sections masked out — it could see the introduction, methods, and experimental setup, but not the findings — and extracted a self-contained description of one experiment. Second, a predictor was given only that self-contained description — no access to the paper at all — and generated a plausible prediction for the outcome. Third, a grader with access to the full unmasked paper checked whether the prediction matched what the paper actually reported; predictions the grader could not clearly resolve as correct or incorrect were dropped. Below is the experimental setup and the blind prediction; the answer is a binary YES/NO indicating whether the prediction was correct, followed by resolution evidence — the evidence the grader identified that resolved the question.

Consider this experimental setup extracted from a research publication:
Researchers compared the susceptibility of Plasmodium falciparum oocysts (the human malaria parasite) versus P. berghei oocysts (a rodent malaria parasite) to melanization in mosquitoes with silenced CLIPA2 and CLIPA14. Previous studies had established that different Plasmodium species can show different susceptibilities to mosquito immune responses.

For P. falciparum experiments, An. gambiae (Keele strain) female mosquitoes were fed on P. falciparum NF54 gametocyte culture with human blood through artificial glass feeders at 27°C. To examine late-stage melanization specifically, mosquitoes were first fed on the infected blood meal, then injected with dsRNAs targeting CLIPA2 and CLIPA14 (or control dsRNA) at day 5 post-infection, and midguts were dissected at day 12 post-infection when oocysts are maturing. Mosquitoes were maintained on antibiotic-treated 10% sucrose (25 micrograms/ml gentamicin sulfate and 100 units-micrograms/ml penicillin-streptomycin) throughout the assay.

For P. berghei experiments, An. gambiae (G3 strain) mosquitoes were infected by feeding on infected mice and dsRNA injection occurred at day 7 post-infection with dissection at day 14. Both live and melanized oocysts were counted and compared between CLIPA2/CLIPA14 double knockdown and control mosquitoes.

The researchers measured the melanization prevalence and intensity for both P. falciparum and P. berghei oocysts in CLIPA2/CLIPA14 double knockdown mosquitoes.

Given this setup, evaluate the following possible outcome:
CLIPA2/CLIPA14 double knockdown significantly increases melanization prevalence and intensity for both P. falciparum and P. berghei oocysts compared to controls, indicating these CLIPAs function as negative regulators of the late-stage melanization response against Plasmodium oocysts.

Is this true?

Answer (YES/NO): YES